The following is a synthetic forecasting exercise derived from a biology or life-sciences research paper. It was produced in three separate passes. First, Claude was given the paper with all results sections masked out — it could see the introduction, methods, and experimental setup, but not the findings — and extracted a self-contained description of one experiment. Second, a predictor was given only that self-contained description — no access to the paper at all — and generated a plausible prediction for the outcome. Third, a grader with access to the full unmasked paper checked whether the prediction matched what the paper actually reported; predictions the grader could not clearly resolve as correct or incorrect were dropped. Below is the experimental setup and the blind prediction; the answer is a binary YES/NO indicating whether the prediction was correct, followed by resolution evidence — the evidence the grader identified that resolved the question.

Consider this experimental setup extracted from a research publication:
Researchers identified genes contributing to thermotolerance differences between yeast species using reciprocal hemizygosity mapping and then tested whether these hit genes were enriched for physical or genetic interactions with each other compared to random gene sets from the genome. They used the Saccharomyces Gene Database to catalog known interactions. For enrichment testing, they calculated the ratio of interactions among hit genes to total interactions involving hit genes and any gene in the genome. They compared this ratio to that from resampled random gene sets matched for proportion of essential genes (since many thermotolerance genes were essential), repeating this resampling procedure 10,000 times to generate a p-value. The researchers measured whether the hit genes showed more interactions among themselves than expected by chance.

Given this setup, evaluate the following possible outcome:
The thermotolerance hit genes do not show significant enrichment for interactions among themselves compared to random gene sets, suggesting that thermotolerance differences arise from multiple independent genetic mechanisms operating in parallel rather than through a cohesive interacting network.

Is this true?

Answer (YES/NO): NO